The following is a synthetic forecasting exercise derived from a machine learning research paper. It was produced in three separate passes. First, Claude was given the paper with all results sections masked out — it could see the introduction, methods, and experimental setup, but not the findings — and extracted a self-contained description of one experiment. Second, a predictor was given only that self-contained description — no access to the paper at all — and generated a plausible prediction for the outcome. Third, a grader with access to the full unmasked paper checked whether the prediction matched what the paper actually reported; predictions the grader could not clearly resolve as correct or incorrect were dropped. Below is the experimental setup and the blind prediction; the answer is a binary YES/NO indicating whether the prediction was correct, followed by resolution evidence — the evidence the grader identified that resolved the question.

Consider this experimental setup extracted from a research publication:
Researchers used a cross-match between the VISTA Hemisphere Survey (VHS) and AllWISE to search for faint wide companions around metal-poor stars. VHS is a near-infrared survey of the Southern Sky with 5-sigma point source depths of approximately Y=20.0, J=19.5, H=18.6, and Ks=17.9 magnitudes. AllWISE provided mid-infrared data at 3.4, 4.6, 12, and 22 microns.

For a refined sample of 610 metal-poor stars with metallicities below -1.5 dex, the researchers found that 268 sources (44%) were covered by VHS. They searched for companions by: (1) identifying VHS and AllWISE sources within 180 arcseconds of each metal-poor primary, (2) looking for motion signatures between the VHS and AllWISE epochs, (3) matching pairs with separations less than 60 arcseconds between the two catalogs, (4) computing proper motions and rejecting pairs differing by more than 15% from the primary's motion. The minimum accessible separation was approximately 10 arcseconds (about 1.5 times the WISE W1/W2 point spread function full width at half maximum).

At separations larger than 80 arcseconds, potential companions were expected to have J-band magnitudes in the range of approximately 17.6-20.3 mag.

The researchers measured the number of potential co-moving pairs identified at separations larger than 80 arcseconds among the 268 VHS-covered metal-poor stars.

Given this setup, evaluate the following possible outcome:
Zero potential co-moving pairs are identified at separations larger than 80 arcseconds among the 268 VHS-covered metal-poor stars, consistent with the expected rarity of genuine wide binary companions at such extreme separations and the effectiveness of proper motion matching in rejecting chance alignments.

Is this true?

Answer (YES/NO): NO